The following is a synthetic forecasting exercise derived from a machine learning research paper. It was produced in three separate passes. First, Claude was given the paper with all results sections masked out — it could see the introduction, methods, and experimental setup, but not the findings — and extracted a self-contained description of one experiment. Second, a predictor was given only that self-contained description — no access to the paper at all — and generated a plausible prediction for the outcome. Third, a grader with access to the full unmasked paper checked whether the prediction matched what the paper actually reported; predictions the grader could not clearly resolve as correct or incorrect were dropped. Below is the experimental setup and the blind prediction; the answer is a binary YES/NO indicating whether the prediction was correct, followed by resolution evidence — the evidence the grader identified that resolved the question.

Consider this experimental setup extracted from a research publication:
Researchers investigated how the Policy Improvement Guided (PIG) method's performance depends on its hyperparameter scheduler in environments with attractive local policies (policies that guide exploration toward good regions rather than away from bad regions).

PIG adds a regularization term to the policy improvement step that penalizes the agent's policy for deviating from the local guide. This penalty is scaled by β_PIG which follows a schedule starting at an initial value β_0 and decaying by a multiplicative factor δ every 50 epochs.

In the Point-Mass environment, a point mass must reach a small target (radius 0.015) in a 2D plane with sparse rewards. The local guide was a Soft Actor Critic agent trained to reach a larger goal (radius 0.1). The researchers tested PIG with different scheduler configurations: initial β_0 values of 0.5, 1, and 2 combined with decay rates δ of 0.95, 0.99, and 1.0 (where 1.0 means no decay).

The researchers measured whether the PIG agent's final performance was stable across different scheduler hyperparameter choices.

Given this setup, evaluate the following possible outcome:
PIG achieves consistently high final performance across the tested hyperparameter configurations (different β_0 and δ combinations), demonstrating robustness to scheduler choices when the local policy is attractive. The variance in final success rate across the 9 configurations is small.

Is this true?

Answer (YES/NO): NO